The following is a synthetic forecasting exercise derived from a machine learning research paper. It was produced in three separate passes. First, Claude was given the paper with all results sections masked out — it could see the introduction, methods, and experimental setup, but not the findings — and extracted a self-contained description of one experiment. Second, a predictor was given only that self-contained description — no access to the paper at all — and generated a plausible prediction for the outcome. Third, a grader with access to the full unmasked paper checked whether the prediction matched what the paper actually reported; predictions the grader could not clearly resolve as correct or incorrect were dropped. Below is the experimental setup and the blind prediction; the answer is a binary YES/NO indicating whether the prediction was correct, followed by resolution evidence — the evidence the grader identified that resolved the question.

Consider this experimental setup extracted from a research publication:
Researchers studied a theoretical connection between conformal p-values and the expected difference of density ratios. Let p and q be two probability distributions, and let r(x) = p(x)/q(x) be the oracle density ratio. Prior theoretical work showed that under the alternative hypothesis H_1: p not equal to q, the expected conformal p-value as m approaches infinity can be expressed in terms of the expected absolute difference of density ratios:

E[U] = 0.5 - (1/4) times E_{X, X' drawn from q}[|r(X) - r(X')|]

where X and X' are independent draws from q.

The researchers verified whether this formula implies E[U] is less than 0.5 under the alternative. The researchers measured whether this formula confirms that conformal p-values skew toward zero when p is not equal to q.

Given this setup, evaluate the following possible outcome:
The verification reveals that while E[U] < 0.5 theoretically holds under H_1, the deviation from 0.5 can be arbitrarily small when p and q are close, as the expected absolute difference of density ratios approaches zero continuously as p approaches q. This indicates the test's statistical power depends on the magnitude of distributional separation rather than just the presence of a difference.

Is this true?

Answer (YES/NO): YES